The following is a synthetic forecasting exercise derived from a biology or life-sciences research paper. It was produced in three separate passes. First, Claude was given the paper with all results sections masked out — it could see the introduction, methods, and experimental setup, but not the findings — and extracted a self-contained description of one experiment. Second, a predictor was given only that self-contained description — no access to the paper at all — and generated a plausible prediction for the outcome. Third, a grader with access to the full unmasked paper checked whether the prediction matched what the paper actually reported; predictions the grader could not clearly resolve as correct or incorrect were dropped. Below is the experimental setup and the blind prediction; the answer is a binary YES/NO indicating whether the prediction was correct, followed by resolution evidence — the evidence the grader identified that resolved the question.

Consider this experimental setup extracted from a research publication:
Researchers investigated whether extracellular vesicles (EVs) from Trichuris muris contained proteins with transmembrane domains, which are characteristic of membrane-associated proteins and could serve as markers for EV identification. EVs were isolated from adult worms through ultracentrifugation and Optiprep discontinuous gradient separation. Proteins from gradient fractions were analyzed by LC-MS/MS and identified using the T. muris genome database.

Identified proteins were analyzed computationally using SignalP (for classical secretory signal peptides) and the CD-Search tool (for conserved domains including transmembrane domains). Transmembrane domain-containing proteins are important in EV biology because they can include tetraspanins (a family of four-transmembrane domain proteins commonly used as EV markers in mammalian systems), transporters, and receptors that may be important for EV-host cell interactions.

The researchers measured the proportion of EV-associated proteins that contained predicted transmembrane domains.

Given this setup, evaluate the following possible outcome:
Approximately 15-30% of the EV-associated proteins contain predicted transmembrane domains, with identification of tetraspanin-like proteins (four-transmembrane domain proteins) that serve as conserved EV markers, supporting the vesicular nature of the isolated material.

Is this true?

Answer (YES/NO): NO